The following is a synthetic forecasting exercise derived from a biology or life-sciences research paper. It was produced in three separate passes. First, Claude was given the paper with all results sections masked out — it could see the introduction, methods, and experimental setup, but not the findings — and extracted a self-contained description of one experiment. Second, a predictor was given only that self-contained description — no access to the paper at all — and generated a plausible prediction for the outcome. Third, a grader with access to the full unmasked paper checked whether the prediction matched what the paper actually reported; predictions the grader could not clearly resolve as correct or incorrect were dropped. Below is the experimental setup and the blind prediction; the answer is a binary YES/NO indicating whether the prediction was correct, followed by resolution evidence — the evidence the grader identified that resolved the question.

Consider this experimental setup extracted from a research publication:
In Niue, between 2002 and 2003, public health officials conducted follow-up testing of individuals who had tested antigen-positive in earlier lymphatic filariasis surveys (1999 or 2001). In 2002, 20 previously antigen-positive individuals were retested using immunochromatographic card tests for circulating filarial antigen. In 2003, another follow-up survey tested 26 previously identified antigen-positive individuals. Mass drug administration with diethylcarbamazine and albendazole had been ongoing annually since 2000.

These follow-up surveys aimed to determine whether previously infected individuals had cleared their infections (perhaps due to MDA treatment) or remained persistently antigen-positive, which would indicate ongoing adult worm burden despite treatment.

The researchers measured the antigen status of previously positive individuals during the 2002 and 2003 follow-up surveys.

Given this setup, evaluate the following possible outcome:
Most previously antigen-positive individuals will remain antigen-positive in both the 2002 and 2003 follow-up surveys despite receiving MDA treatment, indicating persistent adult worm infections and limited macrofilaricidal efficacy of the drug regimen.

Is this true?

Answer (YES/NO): YES